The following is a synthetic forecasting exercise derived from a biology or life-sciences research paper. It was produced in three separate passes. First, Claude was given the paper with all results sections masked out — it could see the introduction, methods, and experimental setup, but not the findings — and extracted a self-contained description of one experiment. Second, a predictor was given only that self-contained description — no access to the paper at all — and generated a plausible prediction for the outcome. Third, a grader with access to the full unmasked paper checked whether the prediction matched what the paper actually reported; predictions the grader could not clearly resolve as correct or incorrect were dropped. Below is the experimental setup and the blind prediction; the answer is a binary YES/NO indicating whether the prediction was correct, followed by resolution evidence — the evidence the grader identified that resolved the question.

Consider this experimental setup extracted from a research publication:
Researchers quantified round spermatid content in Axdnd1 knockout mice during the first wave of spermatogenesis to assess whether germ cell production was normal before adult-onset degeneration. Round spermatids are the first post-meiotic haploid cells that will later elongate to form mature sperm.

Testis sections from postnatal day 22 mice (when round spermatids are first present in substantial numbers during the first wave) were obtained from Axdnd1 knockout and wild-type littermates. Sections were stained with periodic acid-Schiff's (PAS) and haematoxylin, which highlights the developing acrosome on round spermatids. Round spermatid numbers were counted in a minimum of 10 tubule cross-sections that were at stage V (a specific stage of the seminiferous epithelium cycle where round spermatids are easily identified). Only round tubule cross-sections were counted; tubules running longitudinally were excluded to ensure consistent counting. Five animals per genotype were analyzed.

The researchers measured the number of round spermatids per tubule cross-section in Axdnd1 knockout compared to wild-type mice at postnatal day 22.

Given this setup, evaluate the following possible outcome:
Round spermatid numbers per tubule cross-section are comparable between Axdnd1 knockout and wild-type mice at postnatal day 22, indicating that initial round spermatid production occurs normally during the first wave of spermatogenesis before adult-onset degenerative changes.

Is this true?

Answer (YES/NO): NO